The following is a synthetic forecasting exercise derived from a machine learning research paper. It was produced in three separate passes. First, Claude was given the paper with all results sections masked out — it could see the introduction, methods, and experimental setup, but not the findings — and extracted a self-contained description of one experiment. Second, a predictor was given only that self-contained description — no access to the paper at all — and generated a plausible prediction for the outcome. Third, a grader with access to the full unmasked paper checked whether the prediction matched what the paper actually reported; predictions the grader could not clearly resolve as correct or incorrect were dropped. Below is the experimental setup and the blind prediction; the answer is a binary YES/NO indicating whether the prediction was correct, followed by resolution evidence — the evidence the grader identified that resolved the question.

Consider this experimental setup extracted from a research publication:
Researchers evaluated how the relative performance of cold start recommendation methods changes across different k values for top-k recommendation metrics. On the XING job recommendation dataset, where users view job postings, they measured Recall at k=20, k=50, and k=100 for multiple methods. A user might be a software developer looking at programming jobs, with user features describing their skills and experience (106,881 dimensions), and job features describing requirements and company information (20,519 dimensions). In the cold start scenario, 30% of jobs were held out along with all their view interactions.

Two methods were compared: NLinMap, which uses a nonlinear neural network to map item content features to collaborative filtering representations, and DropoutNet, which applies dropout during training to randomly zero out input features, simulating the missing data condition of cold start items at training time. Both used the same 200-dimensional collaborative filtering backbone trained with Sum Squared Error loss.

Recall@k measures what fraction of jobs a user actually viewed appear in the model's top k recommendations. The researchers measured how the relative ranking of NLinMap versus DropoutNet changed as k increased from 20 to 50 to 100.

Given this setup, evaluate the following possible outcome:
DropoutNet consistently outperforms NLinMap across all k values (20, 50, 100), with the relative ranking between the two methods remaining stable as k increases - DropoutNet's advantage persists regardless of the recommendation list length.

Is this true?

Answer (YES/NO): NO